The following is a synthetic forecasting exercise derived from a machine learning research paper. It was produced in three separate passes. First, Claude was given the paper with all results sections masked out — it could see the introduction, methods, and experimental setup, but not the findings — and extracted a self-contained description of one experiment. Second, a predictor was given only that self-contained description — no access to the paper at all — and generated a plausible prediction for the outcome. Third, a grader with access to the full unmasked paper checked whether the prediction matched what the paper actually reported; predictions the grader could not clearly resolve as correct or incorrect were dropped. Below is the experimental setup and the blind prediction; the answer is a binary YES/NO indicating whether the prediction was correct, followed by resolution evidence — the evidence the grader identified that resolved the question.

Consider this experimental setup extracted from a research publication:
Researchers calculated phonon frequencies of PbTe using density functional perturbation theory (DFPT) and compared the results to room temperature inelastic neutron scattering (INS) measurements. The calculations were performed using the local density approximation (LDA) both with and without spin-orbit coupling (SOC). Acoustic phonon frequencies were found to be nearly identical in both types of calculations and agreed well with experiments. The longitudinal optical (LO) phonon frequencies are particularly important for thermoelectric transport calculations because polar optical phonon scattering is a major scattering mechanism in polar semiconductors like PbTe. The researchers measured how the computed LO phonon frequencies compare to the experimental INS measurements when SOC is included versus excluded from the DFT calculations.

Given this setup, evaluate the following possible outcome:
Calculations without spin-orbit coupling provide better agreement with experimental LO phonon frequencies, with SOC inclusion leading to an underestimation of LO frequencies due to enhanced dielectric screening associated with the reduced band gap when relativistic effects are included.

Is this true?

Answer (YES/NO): NO